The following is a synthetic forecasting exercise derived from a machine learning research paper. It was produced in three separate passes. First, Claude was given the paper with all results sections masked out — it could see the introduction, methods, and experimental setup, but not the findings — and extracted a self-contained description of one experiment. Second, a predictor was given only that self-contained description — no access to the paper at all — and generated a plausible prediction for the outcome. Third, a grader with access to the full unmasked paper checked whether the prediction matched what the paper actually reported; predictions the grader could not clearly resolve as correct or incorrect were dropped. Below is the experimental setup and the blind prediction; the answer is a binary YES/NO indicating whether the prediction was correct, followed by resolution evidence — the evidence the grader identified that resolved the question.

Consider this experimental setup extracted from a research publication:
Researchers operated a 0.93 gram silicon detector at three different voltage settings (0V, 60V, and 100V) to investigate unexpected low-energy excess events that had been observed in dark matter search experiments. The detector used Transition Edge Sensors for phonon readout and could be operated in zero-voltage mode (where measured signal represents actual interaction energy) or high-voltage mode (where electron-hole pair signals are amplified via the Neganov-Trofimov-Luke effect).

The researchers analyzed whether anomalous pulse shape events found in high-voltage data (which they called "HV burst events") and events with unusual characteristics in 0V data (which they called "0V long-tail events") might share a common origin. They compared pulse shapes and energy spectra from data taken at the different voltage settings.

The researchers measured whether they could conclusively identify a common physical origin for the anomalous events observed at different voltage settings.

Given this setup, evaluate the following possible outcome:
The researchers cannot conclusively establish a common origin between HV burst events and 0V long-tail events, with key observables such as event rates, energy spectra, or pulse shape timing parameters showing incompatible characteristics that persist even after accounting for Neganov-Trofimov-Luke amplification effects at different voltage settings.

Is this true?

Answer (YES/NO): NO